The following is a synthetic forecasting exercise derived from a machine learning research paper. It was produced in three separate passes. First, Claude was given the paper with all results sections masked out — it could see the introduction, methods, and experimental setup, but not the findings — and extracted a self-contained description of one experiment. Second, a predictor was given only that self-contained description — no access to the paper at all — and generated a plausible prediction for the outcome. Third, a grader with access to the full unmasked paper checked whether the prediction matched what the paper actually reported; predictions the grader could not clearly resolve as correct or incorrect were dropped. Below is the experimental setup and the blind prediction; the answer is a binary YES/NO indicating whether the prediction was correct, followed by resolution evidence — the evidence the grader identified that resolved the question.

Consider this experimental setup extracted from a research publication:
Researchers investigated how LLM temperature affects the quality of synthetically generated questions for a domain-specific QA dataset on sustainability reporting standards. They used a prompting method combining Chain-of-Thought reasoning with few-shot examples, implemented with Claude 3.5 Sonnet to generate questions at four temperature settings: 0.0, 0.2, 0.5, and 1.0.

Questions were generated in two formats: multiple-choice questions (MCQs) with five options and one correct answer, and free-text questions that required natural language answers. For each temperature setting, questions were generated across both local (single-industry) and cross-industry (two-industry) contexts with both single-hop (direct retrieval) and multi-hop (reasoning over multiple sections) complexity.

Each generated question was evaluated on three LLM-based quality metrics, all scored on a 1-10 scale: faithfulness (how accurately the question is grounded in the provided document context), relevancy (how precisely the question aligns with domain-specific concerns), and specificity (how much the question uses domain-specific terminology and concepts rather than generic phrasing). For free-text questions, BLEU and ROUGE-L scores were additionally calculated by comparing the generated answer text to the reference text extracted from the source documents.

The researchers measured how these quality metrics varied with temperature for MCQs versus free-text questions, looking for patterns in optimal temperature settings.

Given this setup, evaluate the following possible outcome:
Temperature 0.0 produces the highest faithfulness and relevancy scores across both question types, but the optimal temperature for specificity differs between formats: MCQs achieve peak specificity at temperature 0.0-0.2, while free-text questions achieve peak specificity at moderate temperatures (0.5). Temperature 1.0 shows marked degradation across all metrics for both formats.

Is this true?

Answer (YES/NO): NO